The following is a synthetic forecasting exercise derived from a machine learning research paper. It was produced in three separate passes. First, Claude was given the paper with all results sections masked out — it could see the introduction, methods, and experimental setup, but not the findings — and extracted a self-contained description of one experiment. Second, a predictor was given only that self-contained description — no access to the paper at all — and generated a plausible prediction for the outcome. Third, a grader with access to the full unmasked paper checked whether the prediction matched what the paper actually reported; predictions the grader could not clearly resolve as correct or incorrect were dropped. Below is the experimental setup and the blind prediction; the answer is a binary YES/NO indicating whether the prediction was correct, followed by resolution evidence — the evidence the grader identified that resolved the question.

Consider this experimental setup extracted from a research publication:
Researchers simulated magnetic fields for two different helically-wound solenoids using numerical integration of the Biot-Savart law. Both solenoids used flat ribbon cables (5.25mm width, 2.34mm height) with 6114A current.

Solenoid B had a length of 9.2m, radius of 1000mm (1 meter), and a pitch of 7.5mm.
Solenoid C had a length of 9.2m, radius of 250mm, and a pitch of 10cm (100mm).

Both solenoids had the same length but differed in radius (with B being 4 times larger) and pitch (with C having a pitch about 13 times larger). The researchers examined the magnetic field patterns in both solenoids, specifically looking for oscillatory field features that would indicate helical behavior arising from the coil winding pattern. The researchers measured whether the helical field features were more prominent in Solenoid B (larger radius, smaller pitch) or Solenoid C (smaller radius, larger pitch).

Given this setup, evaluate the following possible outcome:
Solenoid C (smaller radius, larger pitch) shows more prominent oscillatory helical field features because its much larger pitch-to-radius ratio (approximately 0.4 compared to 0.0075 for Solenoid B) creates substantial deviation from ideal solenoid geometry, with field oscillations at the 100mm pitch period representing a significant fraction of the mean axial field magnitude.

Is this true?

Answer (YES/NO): YES